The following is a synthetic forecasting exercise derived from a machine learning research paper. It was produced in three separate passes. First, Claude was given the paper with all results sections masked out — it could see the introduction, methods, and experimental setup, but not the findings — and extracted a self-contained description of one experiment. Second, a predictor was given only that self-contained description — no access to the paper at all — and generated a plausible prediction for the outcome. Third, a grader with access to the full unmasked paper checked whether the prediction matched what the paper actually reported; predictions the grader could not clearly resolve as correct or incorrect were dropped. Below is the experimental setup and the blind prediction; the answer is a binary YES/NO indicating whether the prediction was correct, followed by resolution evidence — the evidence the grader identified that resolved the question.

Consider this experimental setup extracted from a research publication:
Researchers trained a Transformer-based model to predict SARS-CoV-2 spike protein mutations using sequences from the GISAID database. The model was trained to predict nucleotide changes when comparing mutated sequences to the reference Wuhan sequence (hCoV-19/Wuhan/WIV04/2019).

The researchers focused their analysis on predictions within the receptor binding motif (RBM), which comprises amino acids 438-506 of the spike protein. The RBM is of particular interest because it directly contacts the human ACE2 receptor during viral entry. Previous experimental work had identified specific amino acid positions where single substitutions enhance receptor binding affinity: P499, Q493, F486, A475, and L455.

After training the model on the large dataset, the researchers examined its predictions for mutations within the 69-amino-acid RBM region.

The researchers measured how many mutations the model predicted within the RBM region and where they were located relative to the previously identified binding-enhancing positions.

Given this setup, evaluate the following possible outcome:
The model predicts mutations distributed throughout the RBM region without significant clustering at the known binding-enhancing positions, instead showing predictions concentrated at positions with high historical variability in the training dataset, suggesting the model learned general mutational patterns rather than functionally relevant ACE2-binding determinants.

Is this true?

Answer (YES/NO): NO